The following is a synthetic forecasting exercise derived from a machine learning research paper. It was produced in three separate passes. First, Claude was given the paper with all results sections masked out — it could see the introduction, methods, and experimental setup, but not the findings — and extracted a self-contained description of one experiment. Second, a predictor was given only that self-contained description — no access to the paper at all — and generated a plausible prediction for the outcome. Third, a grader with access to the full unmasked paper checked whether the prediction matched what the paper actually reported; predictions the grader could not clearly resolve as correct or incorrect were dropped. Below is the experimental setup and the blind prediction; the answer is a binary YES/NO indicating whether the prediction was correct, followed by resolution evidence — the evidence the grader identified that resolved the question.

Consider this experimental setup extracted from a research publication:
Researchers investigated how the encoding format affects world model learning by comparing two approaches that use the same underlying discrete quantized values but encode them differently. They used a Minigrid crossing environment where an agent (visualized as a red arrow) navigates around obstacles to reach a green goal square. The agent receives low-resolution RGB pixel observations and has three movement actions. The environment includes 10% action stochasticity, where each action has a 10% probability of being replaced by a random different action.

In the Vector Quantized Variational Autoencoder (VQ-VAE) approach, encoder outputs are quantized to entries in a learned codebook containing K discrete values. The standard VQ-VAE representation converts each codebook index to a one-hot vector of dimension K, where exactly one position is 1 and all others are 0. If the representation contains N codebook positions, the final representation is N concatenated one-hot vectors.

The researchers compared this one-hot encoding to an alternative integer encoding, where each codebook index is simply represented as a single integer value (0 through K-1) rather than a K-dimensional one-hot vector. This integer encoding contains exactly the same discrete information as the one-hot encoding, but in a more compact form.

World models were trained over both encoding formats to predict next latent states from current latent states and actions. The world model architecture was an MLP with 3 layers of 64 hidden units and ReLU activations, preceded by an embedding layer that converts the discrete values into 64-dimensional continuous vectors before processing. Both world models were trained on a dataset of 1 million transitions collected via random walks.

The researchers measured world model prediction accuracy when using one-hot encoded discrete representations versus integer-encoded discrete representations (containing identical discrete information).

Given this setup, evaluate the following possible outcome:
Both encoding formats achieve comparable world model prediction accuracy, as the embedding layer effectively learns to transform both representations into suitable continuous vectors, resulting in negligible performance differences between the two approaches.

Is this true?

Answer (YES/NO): NO